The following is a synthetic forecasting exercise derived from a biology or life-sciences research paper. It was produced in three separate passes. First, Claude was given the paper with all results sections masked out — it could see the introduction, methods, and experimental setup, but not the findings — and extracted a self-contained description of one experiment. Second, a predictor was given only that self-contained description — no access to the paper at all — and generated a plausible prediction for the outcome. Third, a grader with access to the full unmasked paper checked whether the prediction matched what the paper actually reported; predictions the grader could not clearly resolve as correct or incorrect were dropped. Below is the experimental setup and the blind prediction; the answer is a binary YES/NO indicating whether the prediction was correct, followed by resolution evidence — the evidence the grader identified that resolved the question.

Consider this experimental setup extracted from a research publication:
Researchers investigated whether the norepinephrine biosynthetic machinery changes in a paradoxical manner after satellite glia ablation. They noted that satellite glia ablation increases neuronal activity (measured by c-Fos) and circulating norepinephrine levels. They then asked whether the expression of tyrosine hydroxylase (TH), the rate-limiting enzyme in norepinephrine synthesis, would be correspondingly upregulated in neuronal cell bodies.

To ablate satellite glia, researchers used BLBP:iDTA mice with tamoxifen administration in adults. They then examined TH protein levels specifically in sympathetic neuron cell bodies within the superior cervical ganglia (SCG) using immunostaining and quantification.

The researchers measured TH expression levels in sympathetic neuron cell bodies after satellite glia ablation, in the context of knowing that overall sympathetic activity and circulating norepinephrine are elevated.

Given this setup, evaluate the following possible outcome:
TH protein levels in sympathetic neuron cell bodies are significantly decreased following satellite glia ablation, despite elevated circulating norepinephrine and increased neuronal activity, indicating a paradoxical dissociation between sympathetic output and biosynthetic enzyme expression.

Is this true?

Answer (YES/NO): YES